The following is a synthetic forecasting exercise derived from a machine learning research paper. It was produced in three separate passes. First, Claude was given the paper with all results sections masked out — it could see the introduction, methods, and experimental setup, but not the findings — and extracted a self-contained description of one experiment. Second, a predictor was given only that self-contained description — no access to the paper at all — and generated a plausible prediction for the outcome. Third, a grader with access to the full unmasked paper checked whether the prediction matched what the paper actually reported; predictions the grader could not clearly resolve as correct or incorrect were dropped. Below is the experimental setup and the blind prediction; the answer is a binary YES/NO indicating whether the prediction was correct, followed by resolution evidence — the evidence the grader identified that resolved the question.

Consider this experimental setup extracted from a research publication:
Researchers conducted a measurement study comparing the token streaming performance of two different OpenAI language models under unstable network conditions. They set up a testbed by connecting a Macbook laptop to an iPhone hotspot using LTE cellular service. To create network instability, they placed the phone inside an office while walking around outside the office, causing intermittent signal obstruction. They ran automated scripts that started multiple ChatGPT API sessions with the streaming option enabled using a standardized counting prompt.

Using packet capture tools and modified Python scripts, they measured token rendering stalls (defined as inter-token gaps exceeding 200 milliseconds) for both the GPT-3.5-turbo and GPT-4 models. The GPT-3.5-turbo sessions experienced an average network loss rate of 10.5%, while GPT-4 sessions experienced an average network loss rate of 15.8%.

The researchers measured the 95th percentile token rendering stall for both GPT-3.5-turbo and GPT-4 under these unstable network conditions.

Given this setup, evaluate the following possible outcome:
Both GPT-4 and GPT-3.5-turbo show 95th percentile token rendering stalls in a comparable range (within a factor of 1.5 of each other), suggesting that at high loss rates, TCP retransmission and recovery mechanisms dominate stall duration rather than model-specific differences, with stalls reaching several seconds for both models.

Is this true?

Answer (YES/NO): YES